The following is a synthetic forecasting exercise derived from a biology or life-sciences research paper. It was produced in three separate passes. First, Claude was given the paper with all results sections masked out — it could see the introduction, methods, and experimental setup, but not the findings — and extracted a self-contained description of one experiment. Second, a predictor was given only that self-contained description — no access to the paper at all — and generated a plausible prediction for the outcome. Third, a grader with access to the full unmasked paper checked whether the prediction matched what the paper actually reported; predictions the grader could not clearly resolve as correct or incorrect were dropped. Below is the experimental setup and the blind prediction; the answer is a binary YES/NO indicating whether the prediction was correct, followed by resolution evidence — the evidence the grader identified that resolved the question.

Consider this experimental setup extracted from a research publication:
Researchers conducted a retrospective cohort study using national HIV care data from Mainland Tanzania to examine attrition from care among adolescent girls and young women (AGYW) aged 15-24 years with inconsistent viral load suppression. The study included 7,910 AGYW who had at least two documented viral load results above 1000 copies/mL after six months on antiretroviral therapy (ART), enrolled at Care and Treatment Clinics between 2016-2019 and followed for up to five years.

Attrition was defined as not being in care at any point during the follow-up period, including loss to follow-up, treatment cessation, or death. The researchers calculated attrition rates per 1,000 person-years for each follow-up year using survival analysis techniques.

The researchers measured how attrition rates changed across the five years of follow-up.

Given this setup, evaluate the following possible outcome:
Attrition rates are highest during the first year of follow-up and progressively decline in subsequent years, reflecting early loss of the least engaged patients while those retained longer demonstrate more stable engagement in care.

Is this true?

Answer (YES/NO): YES